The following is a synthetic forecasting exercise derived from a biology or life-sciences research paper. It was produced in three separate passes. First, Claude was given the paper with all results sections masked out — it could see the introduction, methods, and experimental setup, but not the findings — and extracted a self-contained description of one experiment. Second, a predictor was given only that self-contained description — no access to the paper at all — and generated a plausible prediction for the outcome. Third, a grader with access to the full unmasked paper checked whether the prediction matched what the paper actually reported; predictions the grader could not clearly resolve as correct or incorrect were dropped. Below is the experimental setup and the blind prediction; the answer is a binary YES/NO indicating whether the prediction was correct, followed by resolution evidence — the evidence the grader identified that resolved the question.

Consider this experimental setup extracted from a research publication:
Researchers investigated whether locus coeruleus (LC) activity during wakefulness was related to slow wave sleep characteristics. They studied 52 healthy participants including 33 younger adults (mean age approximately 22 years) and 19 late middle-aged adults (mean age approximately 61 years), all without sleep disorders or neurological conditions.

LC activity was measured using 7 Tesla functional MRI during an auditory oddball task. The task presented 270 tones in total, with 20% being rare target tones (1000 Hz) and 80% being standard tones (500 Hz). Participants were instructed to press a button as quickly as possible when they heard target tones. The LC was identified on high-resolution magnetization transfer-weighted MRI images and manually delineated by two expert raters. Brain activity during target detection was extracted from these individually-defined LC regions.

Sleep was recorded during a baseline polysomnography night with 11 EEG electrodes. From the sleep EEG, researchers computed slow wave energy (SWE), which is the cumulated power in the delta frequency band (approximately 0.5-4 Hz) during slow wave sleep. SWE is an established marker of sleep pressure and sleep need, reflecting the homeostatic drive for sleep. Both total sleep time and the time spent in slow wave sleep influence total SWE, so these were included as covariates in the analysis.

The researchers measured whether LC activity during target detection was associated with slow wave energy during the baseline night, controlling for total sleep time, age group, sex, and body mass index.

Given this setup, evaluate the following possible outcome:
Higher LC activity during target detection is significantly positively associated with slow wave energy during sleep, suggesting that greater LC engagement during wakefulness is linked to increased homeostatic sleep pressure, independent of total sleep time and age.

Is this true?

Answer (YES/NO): NO